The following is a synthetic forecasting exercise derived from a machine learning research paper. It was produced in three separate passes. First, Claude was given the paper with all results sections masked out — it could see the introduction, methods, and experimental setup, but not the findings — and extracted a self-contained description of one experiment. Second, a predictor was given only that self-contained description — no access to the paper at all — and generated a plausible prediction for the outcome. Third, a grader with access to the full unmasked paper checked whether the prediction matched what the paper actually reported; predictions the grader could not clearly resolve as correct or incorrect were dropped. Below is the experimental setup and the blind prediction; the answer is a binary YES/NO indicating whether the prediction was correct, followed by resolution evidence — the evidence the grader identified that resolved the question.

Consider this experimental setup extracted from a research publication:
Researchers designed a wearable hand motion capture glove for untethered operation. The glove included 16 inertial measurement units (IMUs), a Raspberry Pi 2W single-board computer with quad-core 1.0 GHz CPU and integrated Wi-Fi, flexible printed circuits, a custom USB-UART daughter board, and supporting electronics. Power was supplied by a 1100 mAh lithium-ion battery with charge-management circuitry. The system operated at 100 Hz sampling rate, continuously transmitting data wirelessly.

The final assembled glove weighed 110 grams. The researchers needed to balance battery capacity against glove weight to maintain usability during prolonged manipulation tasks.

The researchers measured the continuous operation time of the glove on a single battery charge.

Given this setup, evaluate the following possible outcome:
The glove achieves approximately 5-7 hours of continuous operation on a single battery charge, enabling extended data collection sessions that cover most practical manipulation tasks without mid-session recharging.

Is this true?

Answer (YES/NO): NO